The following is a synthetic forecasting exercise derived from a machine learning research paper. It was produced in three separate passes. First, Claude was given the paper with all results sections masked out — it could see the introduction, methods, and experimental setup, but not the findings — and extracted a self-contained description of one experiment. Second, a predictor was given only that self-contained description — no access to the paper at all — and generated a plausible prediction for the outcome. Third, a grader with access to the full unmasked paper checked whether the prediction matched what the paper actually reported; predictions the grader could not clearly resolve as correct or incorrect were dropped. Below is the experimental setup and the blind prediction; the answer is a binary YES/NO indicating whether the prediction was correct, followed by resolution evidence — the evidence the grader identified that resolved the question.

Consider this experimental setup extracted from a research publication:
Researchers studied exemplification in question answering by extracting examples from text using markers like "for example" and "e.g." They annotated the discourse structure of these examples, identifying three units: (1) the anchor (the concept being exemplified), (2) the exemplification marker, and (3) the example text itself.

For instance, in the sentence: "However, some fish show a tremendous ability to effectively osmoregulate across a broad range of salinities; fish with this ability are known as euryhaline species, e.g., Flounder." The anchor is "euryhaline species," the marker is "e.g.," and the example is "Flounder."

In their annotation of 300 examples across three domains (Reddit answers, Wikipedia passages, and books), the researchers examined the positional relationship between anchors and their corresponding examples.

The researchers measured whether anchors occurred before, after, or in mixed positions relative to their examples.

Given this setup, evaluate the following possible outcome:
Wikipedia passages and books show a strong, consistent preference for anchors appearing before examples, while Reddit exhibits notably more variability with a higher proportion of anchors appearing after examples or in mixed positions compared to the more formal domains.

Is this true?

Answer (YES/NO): NO